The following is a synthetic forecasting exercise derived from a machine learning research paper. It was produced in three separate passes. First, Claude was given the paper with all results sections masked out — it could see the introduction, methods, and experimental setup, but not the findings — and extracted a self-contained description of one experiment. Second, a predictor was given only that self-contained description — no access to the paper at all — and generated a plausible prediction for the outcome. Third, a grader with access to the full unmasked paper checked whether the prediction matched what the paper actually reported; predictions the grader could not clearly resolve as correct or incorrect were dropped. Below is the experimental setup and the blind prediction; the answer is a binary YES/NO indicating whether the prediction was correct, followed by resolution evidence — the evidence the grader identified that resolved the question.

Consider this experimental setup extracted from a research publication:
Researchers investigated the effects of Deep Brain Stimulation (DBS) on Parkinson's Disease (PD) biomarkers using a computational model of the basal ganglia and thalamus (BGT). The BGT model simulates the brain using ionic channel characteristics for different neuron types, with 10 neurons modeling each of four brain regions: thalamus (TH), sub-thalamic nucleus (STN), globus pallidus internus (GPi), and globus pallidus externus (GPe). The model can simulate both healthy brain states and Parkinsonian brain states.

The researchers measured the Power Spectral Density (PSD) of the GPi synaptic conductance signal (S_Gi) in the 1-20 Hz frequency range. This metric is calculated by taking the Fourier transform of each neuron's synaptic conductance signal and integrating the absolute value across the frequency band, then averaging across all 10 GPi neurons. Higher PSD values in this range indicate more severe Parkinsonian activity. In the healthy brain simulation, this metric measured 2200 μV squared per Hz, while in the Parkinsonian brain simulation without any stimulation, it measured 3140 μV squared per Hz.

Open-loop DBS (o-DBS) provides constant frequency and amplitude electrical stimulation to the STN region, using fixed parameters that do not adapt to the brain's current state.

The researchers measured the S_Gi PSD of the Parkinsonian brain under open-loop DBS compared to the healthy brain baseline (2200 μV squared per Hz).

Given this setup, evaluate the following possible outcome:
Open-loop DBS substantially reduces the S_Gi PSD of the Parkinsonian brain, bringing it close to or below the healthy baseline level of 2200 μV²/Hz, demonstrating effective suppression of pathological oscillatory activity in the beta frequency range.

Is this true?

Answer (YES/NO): YES